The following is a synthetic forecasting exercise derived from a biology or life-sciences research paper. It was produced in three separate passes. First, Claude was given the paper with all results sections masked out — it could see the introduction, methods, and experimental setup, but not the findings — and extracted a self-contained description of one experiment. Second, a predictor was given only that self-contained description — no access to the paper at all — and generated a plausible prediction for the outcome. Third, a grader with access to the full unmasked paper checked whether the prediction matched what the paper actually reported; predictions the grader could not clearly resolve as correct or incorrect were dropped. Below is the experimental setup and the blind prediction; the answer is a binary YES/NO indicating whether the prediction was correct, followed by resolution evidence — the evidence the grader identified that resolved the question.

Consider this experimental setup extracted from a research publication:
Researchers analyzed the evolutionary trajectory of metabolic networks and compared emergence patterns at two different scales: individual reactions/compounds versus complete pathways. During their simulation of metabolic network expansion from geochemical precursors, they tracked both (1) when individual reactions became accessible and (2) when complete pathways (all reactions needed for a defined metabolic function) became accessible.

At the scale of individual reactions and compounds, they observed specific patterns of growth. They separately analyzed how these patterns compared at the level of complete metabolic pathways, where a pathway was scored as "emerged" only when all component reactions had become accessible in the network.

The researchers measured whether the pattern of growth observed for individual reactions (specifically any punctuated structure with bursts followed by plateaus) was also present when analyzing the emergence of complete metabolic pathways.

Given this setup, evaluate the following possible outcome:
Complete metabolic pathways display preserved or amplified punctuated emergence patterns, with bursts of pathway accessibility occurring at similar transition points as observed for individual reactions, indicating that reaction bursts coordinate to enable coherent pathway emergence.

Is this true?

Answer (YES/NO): NO